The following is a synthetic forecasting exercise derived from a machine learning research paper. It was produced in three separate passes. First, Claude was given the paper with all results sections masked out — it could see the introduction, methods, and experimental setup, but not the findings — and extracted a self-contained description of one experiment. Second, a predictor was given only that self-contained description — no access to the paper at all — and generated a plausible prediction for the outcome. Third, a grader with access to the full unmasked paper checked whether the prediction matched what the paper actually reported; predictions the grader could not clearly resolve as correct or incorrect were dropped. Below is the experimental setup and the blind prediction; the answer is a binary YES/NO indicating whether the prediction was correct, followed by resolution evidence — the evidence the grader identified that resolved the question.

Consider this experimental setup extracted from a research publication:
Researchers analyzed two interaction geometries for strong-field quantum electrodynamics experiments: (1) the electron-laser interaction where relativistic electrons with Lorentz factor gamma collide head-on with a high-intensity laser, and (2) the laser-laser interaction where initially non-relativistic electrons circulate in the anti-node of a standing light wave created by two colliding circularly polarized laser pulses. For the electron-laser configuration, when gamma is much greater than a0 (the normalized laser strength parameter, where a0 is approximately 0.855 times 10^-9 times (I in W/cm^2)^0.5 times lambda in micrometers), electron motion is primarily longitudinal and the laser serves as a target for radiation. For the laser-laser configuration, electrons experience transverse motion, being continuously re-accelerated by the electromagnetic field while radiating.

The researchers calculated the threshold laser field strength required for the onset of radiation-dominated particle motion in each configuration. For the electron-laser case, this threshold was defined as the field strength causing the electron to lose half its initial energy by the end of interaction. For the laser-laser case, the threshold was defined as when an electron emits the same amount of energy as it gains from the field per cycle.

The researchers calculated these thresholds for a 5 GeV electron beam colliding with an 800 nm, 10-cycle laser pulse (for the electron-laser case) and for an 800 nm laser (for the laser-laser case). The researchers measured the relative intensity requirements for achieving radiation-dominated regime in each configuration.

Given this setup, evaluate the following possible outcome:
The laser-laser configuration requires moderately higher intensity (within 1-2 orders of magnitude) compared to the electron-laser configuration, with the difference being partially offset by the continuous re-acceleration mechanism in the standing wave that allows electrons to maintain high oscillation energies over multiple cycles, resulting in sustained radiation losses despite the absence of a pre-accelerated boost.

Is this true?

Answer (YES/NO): NO